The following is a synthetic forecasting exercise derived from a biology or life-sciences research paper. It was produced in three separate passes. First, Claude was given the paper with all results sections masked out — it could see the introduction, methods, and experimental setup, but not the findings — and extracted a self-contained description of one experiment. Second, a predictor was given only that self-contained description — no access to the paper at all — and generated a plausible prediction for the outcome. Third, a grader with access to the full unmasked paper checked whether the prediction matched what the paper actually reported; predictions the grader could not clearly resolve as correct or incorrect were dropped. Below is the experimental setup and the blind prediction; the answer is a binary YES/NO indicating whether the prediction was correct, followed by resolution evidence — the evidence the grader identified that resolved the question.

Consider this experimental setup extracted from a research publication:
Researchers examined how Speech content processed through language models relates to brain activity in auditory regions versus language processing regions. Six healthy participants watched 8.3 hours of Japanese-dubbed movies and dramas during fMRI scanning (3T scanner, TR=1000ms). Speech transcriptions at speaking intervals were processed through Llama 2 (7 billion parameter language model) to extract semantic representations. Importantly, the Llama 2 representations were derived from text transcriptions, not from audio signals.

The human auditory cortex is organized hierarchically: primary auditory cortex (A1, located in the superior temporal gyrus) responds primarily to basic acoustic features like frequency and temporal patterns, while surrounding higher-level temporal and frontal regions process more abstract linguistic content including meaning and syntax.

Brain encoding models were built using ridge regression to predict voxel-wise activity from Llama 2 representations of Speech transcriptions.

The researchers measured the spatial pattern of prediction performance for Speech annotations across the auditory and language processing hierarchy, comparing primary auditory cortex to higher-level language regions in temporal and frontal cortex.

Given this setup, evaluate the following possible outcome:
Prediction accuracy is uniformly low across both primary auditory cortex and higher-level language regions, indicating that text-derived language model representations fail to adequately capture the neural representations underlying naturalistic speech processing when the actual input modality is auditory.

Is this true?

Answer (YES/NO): NO